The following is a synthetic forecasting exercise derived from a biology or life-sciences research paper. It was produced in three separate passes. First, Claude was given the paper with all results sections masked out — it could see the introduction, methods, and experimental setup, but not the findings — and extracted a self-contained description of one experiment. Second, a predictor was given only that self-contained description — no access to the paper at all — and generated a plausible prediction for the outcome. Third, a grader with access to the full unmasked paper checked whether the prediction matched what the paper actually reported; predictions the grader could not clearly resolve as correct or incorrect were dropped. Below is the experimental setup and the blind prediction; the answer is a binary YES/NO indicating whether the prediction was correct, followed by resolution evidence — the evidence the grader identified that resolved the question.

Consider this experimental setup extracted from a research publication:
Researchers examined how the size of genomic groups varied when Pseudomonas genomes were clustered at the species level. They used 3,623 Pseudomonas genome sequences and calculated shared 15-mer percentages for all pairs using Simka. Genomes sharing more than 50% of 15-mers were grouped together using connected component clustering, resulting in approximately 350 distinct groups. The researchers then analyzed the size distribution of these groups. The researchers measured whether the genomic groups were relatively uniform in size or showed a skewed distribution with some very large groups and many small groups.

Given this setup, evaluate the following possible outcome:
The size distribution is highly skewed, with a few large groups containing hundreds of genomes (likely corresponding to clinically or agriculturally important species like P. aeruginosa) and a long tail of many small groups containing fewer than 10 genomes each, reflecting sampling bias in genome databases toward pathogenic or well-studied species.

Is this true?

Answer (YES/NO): YES